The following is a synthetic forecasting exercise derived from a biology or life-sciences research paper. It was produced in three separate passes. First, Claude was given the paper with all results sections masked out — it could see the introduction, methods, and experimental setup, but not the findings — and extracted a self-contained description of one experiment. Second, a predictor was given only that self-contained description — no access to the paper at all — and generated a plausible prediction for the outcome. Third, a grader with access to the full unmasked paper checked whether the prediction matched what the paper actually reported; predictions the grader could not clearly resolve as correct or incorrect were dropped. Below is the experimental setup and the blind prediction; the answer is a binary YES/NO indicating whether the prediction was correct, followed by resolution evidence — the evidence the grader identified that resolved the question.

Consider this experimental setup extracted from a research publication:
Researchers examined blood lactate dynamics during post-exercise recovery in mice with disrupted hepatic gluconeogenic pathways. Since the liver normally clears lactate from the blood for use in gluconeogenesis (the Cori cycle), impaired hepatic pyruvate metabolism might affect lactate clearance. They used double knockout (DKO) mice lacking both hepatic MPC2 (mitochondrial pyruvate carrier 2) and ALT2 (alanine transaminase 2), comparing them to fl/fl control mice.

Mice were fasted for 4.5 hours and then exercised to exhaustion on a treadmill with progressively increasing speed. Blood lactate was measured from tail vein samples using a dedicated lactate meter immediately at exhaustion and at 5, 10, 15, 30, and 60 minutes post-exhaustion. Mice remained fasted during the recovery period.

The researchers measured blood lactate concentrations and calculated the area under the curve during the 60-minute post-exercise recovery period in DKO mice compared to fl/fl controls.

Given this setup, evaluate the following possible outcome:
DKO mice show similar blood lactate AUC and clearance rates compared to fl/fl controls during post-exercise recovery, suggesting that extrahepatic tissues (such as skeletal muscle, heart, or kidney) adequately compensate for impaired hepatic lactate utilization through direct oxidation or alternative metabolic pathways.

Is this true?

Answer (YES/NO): NO